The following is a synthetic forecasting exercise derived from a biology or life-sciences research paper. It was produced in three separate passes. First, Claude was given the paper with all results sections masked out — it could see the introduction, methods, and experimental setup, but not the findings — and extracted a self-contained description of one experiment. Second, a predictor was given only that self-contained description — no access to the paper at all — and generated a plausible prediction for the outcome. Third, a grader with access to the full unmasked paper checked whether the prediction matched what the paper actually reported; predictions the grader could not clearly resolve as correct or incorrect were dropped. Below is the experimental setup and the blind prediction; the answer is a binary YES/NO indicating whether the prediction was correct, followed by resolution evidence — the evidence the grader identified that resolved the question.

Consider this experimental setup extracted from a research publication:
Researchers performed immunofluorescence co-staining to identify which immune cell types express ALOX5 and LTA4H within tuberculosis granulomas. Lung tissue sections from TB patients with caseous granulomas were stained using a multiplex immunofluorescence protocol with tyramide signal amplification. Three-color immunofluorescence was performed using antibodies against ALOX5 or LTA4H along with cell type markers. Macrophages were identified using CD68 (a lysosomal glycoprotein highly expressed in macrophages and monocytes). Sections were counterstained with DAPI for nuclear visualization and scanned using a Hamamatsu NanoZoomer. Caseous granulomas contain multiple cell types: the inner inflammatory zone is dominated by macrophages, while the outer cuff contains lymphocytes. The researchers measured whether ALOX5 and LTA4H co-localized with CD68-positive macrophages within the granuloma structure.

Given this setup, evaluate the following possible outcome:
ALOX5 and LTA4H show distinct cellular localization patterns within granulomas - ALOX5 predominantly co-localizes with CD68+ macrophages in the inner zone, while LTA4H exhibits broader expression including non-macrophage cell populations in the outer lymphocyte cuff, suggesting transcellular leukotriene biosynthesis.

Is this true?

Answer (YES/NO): NO